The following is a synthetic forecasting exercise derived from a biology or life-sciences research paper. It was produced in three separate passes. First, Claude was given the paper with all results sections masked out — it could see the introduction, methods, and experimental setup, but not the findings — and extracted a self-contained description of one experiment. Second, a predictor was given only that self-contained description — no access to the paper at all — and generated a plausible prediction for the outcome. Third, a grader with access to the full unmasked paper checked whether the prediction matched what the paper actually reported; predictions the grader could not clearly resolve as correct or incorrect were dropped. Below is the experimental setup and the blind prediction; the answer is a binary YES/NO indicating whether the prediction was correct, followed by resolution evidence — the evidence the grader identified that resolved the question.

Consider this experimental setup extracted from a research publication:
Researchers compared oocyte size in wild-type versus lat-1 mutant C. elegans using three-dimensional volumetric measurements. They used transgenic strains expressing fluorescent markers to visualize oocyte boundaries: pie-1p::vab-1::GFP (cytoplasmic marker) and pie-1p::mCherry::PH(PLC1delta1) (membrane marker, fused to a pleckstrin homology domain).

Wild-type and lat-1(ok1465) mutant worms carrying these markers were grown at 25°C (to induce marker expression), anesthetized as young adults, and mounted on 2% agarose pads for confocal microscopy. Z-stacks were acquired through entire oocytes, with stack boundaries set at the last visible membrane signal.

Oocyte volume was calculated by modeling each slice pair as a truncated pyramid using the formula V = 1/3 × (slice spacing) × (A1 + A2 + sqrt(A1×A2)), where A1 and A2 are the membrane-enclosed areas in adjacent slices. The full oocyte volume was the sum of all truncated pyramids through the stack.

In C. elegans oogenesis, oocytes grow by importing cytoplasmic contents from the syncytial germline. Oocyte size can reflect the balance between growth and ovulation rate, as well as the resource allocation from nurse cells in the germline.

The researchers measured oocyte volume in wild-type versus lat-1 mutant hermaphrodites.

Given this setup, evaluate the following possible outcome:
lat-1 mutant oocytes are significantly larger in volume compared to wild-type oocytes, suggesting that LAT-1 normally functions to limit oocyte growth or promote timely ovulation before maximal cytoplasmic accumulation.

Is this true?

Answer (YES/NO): NO